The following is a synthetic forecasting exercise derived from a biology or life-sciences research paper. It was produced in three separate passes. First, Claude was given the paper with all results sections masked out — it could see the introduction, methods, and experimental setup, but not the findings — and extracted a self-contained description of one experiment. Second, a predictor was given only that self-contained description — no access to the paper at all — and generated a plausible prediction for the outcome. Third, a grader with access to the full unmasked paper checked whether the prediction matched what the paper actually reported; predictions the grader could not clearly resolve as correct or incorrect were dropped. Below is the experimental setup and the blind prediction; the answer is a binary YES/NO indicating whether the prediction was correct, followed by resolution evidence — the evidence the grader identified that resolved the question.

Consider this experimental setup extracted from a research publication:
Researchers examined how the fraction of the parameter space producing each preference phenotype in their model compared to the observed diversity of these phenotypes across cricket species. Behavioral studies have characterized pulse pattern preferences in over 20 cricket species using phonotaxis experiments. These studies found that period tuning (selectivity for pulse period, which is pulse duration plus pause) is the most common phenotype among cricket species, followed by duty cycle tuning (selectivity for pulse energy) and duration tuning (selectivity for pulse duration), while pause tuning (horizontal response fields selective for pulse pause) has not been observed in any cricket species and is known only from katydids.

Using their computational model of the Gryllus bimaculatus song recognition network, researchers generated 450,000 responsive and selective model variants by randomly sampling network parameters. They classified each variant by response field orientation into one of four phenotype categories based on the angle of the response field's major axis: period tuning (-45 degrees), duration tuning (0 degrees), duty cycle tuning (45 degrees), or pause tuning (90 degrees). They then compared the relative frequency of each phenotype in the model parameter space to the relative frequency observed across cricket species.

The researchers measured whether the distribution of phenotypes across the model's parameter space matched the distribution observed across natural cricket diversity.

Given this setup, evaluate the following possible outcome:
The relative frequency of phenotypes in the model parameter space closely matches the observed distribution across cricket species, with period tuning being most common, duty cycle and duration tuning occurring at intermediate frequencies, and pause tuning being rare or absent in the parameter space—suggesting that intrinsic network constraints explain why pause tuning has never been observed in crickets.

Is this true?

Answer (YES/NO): NO